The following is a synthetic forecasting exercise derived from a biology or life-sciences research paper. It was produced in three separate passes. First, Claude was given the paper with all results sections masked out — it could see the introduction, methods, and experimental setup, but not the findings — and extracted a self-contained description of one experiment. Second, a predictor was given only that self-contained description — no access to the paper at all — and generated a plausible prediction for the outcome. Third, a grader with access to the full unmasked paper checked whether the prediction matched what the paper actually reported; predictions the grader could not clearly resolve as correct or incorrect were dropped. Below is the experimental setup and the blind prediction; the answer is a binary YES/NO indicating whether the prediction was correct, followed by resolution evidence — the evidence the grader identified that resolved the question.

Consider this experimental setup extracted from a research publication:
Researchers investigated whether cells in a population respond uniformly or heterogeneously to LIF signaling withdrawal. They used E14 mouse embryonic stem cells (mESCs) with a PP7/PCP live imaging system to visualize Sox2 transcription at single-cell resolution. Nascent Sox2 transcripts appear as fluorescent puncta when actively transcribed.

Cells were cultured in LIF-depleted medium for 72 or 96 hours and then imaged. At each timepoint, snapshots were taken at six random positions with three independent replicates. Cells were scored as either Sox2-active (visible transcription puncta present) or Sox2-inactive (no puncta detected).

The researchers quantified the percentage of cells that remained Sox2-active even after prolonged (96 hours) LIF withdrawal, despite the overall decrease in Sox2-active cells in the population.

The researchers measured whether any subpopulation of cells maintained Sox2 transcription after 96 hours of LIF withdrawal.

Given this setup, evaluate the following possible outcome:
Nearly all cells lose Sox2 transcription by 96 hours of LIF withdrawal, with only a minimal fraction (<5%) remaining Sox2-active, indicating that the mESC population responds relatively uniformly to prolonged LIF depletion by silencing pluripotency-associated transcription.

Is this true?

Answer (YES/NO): NO